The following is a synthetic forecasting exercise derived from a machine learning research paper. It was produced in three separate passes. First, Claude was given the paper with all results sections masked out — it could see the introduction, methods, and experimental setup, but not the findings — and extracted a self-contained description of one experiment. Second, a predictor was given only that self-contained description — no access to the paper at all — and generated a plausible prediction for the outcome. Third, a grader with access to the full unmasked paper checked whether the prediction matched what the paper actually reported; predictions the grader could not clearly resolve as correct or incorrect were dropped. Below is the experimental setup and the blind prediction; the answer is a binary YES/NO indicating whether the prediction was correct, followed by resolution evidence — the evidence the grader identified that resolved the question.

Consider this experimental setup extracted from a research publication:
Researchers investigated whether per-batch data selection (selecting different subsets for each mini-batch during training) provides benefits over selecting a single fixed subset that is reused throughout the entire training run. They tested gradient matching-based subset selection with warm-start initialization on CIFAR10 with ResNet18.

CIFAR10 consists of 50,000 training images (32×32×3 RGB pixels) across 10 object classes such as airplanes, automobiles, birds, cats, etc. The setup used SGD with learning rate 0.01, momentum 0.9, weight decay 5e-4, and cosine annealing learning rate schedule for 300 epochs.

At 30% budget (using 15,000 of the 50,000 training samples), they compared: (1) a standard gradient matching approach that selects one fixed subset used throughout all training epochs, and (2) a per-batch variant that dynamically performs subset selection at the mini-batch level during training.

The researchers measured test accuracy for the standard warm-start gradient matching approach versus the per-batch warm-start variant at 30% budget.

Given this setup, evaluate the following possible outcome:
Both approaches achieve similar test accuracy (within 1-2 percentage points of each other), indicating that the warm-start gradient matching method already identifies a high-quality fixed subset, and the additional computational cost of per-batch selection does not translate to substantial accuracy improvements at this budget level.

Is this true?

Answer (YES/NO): NO